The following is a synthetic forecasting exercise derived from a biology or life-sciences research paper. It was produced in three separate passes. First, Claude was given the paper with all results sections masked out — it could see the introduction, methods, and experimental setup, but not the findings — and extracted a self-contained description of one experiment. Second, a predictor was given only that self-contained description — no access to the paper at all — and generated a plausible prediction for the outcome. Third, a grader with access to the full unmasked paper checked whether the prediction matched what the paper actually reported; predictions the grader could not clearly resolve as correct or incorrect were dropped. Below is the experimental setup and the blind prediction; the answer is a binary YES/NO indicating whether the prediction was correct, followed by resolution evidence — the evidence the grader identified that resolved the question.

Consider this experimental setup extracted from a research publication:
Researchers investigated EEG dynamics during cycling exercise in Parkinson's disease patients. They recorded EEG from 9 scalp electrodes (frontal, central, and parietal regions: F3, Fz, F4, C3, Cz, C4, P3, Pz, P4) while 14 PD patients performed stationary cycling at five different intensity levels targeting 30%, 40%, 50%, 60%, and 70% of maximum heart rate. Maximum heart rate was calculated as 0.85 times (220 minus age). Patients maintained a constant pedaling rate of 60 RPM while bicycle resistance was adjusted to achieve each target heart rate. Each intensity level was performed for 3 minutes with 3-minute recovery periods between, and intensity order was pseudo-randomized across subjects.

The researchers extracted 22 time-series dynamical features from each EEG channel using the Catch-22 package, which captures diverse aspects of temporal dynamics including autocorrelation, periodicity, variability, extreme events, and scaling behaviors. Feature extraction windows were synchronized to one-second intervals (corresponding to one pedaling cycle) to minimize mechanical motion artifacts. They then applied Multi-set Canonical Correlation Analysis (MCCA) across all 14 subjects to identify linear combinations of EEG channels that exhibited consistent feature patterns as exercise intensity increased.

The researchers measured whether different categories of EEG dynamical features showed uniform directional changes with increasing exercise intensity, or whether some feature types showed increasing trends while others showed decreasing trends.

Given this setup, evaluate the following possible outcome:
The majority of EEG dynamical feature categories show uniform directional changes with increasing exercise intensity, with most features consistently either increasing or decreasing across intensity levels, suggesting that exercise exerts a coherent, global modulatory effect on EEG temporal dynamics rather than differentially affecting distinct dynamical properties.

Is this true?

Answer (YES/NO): NO